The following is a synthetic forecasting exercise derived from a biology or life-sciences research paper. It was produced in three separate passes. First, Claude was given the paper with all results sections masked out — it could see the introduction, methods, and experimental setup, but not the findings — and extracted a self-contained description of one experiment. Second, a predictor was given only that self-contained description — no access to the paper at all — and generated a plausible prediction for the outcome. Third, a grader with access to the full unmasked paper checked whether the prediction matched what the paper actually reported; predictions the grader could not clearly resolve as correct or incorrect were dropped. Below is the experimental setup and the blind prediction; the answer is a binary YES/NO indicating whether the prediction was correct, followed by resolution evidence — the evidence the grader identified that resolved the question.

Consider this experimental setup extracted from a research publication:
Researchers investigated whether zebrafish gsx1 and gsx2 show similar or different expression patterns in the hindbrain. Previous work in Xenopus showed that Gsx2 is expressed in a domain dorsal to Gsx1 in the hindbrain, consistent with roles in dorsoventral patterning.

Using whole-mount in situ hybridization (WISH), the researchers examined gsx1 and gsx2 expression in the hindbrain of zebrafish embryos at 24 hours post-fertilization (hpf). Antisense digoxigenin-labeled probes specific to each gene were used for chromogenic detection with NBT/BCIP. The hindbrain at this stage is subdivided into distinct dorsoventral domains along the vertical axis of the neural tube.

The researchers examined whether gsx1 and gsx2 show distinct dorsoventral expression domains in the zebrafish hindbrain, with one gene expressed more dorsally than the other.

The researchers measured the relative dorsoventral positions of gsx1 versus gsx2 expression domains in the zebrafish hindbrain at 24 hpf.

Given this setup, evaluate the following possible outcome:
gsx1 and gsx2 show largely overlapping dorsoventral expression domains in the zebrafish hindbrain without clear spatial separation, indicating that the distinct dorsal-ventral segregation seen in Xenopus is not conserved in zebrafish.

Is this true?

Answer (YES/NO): NO